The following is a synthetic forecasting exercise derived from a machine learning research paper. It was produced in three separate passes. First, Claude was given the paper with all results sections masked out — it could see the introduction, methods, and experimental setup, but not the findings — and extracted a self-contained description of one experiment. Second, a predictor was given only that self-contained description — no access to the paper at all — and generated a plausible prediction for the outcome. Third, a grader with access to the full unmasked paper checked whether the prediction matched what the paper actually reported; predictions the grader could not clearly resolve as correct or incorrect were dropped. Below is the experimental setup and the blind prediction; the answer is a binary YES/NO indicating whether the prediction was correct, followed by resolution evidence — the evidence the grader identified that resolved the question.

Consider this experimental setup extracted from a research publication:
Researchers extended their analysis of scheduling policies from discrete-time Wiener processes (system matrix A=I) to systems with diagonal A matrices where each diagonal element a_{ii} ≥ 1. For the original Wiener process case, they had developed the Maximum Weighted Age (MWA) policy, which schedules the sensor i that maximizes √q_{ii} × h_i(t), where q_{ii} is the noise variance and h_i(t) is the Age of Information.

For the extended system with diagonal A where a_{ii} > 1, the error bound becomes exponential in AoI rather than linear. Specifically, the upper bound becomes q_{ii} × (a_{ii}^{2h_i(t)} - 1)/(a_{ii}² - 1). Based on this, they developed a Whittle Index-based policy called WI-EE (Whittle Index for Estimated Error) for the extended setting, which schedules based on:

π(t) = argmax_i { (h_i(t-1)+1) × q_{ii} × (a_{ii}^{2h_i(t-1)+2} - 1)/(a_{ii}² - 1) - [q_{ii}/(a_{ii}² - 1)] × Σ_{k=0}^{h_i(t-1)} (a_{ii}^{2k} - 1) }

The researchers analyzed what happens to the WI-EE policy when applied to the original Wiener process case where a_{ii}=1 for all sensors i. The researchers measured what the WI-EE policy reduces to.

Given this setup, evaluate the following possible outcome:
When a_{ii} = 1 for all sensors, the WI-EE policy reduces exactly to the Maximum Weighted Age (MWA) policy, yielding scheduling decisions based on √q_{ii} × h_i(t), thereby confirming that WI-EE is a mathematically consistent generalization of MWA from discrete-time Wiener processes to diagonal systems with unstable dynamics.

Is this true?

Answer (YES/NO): YES